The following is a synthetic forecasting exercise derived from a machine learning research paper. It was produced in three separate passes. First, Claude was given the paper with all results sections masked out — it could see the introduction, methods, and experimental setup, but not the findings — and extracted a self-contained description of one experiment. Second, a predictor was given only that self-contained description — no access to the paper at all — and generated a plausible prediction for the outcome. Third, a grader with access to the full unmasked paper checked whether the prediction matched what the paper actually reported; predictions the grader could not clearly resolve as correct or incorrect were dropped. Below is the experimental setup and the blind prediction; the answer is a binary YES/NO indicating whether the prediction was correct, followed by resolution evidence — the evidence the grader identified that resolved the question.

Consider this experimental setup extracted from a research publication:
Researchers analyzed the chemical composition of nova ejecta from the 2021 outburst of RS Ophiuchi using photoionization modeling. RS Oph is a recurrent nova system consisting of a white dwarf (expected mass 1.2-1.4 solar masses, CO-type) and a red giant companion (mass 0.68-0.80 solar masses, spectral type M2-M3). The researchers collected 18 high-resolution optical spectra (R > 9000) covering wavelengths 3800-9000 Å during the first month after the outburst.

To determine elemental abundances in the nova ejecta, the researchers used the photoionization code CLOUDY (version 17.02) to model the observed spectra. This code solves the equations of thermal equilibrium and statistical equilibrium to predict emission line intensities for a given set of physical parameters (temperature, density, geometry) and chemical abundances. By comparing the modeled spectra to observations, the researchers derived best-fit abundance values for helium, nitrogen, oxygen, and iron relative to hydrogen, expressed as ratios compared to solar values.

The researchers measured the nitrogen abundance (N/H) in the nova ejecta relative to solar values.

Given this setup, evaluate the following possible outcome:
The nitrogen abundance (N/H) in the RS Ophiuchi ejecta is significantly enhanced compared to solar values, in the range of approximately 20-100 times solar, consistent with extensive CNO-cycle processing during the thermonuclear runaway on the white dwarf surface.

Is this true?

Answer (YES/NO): YES